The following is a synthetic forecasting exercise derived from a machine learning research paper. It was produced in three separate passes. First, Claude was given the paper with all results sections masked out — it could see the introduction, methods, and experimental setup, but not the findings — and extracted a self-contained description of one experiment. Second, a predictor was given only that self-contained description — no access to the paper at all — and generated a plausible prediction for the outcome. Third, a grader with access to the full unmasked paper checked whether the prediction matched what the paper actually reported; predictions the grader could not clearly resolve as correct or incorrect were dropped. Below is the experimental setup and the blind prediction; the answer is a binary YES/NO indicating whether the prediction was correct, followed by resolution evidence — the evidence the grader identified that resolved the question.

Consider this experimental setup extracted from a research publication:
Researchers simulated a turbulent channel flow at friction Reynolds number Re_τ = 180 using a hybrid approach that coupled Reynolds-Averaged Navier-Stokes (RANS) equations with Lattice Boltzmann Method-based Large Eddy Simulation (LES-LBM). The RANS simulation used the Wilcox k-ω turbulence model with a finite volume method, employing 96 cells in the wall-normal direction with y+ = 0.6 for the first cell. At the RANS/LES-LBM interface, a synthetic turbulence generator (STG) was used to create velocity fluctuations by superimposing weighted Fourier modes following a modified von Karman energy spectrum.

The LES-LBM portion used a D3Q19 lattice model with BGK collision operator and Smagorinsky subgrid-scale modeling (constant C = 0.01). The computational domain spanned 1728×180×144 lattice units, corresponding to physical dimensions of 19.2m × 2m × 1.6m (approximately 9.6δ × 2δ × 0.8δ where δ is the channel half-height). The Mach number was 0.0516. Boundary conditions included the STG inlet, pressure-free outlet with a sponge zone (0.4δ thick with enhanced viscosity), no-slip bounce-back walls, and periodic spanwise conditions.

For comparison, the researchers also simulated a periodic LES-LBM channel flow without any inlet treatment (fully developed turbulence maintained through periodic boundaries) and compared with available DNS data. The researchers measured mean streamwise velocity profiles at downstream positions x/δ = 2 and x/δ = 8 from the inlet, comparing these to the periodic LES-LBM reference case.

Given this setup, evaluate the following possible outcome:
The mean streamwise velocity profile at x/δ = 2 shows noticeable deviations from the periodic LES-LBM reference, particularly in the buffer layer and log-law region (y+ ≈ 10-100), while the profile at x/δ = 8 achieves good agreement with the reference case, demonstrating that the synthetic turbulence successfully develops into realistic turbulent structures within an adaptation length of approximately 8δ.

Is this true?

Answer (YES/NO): NO